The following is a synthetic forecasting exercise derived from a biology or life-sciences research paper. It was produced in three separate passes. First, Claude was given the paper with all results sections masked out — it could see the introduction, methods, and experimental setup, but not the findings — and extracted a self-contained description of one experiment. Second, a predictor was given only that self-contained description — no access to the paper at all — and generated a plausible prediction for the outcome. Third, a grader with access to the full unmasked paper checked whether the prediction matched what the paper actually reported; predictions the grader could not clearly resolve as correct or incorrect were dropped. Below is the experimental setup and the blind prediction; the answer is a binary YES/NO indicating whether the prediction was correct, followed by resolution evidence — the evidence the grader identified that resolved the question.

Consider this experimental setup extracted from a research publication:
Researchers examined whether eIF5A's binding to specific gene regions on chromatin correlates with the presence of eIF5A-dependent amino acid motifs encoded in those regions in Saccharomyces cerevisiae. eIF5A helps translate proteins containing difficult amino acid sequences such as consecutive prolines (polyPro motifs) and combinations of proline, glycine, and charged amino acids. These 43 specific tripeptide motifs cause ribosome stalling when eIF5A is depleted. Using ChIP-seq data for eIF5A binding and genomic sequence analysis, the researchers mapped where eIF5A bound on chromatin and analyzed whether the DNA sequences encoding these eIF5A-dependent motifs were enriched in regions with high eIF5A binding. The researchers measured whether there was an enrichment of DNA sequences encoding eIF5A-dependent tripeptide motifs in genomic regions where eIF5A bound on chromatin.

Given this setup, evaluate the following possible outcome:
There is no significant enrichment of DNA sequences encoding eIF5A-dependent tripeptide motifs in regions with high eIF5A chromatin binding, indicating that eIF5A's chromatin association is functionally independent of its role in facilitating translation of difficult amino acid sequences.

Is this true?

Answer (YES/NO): NO